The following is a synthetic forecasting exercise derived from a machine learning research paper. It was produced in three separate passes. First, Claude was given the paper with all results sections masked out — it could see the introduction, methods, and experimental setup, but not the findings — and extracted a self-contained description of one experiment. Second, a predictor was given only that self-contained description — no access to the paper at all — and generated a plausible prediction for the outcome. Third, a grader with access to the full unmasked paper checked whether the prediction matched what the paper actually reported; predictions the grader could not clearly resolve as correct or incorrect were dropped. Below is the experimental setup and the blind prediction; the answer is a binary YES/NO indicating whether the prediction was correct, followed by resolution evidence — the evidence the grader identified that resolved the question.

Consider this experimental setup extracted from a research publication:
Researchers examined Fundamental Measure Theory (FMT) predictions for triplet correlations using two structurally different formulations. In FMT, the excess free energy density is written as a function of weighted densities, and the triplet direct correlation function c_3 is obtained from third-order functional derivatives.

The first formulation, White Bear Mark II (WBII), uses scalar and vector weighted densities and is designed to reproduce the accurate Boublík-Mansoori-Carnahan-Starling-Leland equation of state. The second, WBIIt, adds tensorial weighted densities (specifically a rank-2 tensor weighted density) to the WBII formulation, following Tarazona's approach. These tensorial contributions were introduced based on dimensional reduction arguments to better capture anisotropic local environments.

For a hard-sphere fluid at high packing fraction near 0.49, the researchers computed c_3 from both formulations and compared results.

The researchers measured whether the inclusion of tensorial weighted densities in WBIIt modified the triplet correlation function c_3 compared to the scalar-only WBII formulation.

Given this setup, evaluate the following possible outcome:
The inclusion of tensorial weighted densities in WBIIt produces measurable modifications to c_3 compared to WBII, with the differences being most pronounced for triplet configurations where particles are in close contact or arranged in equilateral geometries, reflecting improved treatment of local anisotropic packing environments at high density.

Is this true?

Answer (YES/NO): YES